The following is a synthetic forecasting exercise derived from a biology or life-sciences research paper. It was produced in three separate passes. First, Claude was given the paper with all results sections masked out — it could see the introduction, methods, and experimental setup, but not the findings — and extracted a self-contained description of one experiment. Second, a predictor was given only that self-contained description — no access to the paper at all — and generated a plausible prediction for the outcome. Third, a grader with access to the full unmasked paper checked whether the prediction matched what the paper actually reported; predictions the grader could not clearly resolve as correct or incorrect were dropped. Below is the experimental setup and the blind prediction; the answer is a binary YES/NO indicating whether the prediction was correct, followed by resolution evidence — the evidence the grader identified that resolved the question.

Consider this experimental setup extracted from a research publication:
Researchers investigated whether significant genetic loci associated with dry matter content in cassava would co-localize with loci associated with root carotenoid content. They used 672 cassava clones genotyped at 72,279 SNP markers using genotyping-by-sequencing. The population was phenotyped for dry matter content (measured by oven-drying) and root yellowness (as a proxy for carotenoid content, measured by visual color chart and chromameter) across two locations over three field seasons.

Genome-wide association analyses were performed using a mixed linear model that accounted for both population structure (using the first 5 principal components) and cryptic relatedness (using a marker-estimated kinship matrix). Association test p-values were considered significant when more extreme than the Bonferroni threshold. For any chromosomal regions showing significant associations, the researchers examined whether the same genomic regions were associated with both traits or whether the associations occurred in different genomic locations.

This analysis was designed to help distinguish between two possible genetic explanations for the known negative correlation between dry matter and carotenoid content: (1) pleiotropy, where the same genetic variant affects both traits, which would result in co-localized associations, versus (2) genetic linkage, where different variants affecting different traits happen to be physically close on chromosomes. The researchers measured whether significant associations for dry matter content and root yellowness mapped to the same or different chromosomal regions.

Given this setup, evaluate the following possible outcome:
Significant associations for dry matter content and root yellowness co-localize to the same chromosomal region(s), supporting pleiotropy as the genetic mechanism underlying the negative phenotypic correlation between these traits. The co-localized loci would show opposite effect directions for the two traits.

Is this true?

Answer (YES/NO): NO